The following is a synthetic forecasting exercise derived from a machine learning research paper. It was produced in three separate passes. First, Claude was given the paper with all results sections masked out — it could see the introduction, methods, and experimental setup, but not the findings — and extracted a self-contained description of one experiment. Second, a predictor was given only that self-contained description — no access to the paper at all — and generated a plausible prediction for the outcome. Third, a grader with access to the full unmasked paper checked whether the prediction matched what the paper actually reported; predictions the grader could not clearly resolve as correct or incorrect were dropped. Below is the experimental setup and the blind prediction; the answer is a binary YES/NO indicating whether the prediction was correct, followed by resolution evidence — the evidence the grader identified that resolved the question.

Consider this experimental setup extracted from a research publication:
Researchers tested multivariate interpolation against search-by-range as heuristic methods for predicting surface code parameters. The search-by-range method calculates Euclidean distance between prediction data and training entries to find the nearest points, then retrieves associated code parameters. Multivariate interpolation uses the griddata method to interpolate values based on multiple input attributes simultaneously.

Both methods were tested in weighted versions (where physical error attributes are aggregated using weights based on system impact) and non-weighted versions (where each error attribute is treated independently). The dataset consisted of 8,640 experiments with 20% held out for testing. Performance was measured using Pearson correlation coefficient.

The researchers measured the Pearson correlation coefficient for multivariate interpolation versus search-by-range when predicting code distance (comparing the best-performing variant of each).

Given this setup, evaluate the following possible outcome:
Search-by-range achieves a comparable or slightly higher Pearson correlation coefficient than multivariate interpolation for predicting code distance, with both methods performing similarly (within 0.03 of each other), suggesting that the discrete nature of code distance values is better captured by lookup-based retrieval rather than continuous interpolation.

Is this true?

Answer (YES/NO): NO